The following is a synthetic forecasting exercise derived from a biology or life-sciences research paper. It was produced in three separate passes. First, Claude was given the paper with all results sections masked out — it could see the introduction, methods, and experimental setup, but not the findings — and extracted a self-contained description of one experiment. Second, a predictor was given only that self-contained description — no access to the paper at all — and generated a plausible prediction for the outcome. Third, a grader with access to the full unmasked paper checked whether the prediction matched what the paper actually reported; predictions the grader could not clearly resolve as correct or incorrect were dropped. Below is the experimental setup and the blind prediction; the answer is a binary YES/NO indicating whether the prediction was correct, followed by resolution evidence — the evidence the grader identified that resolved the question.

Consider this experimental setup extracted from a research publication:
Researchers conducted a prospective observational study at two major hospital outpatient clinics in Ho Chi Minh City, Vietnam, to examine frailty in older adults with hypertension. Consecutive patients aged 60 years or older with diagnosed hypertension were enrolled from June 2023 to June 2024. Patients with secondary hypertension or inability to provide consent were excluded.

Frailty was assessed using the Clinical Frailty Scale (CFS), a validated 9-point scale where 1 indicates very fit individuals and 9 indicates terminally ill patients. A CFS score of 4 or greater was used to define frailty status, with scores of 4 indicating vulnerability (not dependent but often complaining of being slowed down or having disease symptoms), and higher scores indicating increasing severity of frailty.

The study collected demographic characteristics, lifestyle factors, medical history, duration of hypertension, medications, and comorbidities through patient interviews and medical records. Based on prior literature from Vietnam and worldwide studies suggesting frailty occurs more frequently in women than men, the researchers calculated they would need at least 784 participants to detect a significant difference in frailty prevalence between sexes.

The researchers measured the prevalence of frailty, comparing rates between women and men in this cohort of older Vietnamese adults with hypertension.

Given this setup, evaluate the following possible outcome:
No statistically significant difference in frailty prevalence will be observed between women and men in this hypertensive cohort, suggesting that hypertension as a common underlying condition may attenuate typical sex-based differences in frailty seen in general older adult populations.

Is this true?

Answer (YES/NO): NO